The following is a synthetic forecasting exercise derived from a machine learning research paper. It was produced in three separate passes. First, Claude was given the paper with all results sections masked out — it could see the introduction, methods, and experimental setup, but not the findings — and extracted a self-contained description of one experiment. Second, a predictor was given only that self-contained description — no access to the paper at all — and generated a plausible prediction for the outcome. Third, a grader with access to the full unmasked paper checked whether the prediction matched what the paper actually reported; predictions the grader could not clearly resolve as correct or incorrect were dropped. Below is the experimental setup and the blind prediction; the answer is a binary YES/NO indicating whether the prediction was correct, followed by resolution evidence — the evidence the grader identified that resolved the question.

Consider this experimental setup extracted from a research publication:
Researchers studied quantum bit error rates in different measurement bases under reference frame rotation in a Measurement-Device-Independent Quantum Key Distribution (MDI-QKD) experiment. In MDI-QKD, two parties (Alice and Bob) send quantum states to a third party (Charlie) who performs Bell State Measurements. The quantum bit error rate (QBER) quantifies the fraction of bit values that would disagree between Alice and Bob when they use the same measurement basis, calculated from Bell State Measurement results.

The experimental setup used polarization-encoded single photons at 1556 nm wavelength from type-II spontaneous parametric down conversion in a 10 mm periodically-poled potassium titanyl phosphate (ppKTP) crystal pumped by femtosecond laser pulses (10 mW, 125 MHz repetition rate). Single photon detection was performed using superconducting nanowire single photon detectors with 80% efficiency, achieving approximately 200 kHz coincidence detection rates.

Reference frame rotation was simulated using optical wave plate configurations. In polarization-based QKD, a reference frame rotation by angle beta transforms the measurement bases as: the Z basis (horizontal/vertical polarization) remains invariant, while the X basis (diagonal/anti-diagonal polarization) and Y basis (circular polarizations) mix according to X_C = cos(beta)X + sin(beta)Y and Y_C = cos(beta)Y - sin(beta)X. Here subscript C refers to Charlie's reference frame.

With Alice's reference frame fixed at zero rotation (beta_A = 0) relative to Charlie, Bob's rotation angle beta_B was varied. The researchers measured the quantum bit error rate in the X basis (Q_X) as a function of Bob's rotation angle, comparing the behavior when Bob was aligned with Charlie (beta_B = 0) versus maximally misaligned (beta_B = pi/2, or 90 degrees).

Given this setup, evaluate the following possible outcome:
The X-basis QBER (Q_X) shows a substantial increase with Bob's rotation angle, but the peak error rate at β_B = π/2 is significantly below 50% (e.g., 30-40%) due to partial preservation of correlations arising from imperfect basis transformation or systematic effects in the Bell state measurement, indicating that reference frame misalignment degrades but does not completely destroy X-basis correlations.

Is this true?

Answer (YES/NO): NO